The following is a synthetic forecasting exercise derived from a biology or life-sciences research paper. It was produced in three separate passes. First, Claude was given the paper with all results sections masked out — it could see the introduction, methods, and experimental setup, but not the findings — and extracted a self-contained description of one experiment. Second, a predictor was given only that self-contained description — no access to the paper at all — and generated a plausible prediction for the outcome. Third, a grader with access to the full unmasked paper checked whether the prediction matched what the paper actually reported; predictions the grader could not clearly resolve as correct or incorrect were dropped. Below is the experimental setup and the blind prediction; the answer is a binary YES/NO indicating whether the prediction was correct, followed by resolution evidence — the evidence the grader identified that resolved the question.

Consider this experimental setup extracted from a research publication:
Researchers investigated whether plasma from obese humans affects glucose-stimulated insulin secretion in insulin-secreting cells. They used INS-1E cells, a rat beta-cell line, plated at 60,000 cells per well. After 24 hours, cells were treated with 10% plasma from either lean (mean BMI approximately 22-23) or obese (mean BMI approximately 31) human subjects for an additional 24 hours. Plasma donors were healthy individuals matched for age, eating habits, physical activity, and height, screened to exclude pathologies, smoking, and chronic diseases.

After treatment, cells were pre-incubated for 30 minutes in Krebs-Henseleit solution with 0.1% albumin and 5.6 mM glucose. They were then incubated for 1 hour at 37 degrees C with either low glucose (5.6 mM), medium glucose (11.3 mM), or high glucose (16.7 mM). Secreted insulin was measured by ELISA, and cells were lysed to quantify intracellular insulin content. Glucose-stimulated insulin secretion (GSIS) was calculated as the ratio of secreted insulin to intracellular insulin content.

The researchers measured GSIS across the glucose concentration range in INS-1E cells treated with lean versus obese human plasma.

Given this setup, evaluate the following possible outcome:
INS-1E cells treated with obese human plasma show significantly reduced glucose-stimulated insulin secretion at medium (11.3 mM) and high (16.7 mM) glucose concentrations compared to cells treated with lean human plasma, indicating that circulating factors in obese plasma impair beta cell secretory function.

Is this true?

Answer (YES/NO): NO